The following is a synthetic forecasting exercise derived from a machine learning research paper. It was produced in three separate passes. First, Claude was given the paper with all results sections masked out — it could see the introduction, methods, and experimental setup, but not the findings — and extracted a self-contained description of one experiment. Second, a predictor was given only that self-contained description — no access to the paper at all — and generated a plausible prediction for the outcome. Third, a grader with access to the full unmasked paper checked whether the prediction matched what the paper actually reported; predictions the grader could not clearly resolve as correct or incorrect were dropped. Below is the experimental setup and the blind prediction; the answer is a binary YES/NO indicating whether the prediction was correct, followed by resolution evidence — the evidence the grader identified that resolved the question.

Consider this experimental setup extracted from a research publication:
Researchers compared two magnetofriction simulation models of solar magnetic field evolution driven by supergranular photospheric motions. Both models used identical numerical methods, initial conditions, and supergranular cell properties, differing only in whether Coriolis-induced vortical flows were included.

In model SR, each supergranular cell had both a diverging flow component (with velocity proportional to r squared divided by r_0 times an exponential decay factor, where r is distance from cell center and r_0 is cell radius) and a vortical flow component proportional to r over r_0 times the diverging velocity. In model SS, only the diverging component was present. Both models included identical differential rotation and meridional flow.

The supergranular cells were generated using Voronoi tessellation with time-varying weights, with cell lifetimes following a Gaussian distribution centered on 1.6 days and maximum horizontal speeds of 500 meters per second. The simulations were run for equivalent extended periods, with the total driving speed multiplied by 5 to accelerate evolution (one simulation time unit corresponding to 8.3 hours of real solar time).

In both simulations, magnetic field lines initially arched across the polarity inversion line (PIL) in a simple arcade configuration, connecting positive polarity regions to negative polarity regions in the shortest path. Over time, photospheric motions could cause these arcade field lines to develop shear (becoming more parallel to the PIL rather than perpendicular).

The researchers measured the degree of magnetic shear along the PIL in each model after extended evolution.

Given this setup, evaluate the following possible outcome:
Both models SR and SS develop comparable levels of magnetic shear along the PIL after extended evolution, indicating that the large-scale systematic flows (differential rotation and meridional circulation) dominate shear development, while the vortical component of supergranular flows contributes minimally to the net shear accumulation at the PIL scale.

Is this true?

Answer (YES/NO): NO